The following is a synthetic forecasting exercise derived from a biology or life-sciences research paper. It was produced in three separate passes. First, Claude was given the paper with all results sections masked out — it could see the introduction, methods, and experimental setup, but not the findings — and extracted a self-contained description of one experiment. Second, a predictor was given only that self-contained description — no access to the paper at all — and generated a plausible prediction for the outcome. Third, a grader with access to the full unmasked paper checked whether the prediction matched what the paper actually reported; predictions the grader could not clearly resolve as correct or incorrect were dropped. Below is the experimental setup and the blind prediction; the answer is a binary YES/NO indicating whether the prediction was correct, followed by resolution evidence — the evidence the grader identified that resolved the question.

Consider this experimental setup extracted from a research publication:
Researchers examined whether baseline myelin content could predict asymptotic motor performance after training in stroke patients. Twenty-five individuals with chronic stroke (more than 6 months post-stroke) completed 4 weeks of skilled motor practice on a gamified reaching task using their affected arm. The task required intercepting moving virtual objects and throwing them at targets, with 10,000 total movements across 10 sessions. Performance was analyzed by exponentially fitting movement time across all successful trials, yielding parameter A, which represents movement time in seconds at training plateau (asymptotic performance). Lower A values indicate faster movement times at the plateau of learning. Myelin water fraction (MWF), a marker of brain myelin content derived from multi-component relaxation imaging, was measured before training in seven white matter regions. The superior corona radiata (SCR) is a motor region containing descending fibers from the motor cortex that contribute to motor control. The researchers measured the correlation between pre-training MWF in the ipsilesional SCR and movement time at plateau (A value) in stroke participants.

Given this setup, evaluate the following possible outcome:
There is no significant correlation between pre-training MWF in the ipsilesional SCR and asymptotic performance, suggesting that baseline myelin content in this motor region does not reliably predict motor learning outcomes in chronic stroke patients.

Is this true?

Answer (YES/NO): NO